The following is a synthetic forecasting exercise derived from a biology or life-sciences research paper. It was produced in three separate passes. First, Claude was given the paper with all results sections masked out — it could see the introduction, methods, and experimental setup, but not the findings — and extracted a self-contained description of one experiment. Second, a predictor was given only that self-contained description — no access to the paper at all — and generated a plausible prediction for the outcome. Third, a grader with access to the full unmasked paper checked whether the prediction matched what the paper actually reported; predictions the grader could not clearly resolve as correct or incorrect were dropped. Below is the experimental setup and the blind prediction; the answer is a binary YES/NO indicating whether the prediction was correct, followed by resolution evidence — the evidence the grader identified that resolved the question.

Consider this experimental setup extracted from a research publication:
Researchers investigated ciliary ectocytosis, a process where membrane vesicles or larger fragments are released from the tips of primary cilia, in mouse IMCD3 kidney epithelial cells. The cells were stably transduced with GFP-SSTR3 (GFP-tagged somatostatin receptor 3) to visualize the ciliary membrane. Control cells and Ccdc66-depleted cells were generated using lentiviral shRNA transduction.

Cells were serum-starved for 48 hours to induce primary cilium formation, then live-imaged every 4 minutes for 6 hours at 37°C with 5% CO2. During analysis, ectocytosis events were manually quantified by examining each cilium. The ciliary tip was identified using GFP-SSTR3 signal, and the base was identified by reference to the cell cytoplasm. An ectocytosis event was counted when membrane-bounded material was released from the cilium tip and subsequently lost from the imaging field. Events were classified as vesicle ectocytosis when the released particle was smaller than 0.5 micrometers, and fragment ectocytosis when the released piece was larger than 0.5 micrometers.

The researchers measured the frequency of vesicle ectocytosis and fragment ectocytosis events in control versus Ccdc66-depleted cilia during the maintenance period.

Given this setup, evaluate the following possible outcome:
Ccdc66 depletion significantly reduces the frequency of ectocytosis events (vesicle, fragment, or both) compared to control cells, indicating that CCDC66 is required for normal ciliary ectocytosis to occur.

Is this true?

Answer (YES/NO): NO